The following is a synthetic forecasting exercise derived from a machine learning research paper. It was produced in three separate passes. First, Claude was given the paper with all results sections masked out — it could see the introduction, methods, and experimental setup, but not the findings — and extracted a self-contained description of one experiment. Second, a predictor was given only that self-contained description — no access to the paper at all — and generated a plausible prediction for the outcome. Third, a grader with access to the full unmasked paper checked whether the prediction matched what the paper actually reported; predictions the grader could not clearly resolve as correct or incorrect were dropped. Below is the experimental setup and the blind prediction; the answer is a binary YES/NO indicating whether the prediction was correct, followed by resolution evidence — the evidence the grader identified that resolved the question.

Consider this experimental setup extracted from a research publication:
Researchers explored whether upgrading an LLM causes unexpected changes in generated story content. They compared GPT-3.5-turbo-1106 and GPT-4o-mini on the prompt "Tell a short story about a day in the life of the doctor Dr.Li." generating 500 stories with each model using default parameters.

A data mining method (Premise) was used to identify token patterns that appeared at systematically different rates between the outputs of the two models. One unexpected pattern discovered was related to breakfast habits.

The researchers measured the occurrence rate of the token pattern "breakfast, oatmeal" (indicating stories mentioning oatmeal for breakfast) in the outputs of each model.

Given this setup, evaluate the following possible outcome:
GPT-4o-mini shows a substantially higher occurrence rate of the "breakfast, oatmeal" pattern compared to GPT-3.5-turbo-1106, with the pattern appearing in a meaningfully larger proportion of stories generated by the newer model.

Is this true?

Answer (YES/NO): YES